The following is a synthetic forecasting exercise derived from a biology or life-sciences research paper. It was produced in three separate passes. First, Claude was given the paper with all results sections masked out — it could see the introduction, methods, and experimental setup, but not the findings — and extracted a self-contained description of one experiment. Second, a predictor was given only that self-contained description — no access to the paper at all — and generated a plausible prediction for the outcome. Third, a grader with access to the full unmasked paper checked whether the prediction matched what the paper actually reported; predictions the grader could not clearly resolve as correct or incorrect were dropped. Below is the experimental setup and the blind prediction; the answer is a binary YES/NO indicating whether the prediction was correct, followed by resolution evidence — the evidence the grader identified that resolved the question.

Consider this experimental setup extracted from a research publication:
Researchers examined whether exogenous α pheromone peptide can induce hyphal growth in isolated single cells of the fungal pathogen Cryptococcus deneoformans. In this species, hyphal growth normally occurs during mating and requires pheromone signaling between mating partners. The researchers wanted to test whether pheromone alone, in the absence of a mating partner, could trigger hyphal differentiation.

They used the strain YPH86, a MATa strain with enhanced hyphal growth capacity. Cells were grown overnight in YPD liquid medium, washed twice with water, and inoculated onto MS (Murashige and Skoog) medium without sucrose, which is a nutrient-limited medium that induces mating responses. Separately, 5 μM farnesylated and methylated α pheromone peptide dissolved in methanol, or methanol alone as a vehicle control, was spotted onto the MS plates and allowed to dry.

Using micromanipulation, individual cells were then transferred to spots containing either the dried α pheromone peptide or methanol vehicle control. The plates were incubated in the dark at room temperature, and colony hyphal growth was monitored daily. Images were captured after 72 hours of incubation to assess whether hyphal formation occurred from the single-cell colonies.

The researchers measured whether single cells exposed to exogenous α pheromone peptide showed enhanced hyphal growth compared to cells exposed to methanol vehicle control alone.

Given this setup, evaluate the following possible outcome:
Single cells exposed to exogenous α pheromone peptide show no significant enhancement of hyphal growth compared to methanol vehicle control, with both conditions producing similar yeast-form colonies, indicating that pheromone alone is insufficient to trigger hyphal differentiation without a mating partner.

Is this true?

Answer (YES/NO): NO